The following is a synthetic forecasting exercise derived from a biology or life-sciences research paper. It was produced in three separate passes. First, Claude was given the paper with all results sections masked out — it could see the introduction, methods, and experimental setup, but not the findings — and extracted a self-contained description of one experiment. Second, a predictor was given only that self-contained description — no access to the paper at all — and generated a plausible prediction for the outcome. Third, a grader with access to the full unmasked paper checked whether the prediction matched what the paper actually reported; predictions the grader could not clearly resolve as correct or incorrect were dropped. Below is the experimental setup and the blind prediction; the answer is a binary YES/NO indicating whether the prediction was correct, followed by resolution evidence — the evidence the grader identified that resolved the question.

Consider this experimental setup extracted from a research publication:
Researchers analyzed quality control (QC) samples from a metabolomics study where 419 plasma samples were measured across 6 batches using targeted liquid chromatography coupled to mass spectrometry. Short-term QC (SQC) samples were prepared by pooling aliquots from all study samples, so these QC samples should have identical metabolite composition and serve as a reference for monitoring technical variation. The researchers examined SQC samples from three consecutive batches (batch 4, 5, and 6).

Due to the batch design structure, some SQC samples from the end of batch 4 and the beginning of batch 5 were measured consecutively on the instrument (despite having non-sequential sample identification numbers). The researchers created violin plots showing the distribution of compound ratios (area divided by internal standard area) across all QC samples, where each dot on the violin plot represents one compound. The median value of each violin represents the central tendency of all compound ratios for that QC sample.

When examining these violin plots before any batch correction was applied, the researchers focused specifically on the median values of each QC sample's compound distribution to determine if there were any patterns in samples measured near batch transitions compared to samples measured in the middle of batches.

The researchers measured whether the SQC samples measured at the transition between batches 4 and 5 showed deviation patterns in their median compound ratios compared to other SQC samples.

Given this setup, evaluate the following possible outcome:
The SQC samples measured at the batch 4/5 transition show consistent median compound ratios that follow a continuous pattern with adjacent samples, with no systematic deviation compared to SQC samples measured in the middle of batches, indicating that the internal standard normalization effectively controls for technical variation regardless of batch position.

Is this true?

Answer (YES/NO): NO